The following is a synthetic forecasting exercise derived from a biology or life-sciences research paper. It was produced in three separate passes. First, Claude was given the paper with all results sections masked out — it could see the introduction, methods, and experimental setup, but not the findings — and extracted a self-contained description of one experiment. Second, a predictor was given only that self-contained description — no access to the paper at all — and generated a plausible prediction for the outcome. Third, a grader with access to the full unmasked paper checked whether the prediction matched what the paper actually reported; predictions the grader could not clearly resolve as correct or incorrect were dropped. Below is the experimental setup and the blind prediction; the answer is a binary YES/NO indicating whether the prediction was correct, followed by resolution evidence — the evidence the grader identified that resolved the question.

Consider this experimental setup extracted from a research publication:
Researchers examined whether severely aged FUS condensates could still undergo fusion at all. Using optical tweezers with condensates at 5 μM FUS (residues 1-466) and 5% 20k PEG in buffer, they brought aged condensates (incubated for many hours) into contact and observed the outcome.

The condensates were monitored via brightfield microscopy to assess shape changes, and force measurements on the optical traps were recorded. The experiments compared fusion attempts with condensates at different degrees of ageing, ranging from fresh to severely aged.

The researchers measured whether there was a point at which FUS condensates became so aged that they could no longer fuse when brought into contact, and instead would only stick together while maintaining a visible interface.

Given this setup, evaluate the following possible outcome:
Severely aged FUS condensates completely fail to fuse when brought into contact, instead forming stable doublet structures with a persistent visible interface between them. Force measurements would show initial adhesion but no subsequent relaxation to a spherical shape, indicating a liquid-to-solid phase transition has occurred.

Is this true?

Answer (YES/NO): YES